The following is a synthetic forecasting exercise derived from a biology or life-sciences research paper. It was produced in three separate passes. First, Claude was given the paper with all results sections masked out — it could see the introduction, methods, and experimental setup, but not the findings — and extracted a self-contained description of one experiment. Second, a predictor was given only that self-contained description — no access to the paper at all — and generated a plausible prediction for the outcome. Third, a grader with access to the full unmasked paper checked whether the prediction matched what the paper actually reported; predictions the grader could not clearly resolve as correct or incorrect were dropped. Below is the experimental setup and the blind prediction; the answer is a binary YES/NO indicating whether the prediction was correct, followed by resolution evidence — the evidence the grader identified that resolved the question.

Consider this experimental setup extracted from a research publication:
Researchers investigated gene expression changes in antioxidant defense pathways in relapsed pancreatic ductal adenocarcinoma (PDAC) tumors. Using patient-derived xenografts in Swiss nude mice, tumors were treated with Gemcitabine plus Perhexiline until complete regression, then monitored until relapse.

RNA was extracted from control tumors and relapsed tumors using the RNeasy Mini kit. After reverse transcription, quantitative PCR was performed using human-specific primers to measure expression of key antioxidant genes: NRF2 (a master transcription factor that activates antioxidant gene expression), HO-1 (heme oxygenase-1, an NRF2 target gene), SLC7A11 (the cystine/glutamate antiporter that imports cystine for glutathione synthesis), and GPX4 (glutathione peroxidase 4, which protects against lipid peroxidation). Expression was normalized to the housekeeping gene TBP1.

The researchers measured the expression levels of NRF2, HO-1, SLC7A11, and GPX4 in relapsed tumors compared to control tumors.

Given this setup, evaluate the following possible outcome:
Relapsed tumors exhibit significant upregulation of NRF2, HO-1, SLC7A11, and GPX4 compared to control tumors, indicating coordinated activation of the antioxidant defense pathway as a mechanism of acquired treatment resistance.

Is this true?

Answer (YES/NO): YES